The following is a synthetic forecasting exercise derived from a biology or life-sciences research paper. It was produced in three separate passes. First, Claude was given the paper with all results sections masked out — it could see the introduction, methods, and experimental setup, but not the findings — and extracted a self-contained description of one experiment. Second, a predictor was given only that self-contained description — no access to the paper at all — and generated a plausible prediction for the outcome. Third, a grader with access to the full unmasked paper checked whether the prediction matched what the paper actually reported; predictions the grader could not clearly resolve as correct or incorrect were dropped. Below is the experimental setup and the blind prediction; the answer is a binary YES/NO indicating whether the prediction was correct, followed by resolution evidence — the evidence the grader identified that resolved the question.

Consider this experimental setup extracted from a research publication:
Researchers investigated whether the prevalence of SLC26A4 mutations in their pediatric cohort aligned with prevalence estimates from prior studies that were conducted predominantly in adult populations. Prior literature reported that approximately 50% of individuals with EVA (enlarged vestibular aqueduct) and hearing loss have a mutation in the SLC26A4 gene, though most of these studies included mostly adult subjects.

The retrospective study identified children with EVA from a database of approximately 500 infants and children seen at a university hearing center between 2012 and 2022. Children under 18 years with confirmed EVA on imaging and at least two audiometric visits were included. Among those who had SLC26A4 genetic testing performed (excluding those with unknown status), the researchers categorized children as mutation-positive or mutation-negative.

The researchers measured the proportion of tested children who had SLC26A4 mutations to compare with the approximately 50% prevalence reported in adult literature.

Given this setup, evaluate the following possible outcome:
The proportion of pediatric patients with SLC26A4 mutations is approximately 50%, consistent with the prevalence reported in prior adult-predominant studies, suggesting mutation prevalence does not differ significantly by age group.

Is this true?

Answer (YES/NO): NO